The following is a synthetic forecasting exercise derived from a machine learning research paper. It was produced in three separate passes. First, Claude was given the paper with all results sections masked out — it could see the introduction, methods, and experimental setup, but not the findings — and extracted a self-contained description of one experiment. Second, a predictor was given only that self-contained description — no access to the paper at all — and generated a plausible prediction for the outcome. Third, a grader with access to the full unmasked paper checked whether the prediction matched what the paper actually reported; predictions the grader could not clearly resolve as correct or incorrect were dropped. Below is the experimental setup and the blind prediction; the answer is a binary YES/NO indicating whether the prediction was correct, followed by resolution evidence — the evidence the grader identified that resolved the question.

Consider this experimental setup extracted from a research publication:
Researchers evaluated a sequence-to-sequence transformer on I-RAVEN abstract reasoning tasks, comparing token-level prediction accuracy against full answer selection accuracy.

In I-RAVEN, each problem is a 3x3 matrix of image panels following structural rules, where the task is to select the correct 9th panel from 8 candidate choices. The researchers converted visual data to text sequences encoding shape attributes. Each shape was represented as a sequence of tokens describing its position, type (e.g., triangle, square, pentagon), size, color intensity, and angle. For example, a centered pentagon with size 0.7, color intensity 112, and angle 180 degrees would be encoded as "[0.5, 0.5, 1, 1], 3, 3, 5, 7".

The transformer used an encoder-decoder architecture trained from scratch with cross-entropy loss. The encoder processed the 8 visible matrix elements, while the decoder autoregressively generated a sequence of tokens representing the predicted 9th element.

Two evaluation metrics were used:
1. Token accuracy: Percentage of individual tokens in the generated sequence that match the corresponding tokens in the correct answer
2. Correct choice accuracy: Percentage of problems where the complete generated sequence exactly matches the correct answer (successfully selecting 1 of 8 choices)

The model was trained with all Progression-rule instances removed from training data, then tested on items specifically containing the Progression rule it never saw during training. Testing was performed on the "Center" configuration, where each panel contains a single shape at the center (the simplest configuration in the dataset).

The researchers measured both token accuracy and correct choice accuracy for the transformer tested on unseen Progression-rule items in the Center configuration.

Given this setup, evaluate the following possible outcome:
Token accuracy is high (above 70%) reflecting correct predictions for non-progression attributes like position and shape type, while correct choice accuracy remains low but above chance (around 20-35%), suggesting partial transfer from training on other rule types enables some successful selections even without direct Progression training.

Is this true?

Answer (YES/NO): NO